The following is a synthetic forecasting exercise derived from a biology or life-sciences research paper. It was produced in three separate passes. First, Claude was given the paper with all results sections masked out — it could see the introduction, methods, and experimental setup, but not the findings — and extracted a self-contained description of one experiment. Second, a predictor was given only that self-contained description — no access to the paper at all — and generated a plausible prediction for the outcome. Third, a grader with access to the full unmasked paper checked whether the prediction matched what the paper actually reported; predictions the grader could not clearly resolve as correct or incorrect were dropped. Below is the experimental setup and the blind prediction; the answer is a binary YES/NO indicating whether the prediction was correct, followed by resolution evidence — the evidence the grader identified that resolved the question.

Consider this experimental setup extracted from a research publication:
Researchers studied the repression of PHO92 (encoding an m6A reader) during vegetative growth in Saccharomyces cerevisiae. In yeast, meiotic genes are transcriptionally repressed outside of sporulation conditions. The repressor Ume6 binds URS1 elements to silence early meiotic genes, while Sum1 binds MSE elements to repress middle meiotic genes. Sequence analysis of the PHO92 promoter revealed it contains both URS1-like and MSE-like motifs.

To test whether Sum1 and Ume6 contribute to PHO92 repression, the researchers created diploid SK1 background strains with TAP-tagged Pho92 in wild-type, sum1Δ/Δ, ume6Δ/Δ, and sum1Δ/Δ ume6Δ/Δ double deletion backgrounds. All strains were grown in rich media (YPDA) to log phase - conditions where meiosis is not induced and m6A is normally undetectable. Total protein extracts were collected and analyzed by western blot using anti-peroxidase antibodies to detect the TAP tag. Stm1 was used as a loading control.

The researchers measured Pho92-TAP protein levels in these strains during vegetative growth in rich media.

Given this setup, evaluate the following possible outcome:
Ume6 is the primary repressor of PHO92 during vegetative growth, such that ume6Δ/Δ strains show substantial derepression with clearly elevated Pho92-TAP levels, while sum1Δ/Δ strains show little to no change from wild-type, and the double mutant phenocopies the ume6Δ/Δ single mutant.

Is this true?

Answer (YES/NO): YES